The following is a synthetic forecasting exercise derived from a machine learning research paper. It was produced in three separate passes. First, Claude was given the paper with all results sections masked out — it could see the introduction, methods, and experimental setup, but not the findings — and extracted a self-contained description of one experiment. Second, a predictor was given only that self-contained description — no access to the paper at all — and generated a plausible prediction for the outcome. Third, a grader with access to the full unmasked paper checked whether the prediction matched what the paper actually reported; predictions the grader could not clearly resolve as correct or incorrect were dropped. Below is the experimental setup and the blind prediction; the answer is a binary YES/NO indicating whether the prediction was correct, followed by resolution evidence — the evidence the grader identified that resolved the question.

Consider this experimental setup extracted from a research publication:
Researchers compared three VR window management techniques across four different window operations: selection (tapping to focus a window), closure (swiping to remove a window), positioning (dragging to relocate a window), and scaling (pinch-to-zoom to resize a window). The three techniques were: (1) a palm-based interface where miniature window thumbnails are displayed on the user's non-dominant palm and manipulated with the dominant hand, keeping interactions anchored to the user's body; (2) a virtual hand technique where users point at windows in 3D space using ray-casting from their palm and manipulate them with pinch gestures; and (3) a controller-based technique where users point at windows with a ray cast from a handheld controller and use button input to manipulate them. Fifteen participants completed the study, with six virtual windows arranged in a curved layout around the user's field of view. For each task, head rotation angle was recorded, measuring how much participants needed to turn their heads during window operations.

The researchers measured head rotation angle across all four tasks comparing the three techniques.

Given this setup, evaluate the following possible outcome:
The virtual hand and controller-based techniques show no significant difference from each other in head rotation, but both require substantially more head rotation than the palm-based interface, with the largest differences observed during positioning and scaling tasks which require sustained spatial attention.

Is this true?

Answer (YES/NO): NO